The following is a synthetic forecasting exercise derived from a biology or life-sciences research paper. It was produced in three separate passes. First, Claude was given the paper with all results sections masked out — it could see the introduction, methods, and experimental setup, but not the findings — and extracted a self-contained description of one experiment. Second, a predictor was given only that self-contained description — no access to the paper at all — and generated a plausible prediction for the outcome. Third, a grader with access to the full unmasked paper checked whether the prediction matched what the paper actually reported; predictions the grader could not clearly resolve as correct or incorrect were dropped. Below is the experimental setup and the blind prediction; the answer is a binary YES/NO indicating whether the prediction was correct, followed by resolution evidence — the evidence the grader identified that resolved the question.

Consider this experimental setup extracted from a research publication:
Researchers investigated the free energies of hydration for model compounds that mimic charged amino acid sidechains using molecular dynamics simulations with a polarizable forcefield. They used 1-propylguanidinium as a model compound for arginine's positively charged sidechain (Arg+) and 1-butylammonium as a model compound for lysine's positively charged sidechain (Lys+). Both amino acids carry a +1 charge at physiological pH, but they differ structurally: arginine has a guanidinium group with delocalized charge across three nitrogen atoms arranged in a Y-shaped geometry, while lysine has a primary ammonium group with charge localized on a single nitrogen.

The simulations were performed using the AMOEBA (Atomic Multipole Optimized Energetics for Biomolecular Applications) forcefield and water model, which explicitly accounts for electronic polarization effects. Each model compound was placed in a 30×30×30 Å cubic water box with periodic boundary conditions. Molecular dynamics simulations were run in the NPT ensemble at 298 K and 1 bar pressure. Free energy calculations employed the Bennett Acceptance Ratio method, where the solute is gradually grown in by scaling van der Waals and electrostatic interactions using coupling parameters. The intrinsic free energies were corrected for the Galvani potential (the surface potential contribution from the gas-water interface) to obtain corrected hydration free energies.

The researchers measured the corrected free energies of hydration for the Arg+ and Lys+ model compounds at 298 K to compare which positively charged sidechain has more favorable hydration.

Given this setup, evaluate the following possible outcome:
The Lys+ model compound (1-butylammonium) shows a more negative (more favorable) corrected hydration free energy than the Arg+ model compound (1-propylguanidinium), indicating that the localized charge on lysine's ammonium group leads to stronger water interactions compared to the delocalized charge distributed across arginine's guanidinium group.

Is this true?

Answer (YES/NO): YES